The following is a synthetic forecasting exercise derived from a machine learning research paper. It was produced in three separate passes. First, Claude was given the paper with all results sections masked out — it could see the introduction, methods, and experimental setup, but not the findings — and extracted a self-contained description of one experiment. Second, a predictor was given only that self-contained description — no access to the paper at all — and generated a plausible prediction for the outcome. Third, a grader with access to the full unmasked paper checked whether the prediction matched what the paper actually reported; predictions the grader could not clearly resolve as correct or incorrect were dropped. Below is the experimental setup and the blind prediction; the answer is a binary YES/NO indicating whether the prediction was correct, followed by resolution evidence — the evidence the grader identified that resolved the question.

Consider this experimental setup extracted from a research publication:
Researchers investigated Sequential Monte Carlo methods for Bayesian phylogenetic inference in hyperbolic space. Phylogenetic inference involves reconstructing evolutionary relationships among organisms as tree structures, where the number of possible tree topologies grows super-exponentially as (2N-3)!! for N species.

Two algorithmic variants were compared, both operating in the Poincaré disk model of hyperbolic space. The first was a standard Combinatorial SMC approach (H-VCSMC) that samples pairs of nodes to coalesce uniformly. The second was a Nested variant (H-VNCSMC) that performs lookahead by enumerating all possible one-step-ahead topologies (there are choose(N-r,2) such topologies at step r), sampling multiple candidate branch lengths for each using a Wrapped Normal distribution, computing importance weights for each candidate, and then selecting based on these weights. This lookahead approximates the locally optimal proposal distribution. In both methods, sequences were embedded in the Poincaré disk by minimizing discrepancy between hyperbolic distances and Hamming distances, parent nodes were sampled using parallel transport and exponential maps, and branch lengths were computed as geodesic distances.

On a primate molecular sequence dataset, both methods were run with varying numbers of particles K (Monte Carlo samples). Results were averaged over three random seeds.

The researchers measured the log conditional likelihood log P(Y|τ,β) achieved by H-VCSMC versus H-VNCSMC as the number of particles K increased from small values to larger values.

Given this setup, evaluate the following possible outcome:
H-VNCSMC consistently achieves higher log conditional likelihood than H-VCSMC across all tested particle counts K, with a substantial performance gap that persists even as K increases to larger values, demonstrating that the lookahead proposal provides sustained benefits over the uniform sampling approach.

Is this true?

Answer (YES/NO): NO